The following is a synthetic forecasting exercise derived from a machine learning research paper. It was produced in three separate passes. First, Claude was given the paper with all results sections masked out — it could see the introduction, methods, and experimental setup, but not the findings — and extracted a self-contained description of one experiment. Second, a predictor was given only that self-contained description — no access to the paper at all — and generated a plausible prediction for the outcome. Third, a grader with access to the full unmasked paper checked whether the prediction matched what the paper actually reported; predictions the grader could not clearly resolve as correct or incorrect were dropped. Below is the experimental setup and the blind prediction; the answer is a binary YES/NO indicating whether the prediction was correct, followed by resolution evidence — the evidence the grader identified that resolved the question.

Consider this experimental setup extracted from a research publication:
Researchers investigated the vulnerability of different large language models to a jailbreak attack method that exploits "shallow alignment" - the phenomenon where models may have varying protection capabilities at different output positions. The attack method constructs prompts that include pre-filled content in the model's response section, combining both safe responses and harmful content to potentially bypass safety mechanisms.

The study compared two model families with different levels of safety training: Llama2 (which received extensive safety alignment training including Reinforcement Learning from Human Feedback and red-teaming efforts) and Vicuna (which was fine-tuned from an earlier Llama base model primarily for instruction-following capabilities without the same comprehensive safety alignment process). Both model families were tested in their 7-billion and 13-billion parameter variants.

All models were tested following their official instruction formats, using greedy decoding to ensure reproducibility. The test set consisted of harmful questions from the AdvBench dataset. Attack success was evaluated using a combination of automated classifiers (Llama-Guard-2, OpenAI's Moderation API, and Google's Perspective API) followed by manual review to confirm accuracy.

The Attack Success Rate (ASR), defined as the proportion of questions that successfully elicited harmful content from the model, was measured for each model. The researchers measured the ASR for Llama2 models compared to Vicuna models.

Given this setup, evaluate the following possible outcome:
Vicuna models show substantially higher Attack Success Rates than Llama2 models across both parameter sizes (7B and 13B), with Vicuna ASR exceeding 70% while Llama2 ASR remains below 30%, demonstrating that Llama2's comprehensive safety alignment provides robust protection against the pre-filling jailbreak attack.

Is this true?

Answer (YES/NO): YES